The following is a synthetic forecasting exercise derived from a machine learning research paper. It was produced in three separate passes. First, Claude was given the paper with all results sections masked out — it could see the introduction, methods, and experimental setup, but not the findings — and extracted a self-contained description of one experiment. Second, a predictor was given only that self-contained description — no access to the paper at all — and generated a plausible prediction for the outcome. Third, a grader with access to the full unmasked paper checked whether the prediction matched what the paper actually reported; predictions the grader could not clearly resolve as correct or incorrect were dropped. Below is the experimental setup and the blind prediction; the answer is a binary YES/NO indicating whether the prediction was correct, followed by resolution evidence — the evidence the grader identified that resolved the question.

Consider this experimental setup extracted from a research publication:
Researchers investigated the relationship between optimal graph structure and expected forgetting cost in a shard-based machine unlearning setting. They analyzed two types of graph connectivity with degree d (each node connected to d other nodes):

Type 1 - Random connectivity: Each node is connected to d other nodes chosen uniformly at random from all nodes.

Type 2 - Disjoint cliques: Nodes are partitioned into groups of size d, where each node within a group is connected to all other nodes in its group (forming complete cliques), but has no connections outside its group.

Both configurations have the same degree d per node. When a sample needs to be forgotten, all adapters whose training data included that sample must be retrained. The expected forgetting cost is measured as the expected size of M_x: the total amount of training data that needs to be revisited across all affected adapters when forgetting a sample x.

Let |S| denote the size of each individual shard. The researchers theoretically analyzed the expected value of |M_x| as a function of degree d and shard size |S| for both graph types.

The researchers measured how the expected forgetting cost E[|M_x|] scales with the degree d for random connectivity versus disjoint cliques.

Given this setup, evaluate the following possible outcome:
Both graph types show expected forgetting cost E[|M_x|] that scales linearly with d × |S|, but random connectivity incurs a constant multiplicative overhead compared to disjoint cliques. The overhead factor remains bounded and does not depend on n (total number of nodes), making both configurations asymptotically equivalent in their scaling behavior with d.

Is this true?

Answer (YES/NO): NO